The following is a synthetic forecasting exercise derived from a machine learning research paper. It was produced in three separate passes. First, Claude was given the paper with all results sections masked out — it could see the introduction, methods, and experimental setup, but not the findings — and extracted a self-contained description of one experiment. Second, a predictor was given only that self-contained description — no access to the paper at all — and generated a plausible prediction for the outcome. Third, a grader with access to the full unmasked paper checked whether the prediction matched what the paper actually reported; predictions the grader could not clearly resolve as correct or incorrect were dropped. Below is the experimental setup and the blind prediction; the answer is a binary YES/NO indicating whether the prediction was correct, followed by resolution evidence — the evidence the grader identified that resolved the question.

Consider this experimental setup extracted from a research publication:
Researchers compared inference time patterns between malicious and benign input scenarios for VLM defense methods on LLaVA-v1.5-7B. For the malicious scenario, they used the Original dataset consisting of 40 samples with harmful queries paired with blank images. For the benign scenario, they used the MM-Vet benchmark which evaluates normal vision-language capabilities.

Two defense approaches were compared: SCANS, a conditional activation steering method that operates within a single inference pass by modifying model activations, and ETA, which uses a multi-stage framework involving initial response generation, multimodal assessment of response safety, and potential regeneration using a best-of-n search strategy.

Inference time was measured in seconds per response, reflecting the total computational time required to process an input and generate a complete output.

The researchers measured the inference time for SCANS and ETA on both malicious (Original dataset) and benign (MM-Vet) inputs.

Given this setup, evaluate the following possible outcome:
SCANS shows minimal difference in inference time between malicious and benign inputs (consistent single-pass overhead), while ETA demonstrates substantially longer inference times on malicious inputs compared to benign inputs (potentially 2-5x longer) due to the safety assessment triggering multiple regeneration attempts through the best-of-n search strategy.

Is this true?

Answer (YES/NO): NO